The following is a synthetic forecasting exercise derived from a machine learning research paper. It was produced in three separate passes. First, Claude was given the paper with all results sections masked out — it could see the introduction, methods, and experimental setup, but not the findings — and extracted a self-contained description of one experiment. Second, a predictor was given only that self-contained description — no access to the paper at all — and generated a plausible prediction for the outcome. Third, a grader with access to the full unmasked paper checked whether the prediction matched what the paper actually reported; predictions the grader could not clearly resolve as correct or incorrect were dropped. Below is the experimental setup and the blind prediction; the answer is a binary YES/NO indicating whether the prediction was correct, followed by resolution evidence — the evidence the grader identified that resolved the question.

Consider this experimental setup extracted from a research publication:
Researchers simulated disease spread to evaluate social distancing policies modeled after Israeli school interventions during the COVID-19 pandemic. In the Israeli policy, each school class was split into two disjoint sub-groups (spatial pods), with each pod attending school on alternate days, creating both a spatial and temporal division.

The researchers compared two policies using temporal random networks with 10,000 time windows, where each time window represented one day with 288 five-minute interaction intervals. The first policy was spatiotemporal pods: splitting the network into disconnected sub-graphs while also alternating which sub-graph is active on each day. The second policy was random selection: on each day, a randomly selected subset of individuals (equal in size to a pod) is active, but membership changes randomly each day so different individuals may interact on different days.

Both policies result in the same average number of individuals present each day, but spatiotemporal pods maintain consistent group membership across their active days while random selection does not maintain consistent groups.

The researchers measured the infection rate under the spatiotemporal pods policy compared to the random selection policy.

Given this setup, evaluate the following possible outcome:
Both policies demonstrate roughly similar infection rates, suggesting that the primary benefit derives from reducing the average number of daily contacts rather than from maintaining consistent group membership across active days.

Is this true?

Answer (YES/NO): NO